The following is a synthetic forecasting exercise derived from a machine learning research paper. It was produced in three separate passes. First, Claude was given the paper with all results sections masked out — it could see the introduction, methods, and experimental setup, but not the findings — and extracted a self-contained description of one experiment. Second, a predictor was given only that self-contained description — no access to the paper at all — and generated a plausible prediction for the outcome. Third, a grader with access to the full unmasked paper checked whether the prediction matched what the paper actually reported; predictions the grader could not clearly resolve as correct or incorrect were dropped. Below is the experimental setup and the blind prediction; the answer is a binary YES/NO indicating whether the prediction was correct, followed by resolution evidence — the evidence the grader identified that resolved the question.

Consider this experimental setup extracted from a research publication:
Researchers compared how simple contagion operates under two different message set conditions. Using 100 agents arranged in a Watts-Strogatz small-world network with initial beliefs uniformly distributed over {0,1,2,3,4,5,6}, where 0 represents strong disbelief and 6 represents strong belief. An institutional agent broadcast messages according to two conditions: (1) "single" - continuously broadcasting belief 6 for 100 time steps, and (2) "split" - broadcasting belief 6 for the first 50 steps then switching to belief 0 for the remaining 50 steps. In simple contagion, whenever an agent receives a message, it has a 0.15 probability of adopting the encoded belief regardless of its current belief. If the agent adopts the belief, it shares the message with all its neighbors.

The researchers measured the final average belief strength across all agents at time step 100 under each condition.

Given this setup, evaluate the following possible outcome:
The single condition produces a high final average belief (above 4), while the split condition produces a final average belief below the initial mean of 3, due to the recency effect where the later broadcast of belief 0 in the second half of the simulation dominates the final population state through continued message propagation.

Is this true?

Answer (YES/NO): YES